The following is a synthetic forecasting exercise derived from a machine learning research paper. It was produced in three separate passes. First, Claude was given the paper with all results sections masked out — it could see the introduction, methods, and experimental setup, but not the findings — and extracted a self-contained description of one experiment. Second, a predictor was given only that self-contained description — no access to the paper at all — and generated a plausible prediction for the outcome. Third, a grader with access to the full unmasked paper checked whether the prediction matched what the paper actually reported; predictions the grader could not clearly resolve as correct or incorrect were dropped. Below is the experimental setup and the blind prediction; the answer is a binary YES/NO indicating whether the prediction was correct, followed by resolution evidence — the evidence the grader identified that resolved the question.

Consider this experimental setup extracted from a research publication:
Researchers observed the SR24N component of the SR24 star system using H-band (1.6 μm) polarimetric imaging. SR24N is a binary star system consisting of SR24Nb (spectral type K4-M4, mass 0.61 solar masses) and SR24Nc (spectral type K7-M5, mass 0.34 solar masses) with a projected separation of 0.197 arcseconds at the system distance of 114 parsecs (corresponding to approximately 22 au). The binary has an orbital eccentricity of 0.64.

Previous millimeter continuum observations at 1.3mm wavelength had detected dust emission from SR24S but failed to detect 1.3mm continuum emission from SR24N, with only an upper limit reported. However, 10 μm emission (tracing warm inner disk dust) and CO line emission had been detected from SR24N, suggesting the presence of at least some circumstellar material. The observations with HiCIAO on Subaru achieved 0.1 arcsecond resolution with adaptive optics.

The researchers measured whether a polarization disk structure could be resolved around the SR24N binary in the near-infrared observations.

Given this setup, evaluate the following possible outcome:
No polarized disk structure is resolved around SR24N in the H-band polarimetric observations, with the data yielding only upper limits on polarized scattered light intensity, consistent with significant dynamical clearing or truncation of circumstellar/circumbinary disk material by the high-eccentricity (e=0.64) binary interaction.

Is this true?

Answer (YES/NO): NO